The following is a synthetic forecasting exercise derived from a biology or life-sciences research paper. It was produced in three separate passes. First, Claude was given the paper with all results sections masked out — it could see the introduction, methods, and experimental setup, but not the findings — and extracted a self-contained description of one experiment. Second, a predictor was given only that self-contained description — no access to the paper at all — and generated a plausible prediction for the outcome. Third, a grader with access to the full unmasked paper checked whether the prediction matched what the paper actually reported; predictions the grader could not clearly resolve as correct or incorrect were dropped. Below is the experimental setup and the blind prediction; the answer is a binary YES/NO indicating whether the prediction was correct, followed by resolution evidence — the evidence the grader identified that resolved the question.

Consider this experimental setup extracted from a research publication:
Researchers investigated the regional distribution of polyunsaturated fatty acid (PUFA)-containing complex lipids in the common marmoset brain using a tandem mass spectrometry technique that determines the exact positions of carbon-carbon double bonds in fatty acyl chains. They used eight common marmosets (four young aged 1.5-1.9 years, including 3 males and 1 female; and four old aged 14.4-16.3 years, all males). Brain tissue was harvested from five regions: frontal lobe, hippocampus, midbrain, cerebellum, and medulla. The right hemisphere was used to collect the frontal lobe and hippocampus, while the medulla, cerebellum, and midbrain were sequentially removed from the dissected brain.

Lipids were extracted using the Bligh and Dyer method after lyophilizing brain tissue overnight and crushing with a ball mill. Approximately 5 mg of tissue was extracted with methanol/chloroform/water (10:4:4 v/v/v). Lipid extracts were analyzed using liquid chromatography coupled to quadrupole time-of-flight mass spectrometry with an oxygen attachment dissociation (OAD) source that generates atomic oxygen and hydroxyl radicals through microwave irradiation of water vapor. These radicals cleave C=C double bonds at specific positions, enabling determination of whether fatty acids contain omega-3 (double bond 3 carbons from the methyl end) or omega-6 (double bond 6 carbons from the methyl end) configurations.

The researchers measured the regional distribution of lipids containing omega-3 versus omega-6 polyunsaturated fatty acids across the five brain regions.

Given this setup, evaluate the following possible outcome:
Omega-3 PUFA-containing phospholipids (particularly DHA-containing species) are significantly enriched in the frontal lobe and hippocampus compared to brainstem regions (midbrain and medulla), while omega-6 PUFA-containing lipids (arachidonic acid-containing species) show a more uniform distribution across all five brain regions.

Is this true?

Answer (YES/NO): NO